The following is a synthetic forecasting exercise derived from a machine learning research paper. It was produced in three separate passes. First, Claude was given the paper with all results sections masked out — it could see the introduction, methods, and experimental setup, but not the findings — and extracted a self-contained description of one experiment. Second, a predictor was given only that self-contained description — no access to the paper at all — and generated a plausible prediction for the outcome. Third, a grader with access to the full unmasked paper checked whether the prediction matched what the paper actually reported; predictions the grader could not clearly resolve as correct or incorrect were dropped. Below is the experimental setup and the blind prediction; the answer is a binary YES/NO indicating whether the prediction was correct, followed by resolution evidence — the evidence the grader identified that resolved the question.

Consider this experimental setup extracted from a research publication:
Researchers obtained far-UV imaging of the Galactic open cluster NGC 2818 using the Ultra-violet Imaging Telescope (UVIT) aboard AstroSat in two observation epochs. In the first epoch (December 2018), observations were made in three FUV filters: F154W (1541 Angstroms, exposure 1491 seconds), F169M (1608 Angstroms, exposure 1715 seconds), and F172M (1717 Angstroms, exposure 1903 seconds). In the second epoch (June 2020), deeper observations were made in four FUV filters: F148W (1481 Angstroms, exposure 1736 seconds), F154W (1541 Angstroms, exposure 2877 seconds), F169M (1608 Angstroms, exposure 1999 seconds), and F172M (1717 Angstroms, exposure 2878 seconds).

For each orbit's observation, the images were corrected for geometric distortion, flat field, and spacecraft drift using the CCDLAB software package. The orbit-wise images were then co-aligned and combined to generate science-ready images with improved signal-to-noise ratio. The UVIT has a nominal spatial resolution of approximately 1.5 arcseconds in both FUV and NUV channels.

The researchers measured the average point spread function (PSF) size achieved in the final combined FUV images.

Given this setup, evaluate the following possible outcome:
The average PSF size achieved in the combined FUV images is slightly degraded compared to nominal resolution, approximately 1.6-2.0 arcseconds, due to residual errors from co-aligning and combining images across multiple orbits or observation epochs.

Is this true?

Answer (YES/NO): NO